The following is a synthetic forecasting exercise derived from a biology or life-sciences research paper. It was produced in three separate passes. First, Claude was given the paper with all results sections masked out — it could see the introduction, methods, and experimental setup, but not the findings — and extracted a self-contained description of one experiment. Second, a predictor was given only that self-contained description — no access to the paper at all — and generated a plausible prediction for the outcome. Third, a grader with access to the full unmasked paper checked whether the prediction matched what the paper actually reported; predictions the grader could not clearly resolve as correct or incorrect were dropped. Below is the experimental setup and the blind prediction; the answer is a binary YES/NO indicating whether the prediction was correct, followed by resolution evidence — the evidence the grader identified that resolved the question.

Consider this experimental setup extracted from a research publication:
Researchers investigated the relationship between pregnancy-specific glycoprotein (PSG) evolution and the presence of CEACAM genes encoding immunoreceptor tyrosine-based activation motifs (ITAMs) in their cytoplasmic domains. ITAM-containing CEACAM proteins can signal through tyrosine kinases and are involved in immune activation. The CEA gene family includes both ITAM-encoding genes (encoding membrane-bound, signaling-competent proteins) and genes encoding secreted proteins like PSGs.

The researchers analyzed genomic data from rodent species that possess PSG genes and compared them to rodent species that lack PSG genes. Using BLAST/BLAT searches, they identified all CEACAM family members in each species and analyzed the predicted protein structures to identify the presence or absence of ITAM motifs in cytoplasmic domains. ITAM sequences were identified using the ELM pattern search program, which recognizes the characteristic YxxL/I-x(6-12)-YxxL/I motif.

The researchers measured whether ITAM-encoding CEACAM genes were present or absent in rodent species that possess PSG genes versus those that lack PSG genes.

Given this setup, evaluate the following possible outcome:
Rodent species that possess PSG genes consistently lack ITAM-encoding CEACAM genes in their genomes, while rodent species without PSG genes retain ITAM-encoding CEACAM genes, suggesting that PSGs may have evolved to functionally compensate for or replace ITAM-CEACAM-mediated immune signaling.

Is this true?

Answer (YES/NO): YES